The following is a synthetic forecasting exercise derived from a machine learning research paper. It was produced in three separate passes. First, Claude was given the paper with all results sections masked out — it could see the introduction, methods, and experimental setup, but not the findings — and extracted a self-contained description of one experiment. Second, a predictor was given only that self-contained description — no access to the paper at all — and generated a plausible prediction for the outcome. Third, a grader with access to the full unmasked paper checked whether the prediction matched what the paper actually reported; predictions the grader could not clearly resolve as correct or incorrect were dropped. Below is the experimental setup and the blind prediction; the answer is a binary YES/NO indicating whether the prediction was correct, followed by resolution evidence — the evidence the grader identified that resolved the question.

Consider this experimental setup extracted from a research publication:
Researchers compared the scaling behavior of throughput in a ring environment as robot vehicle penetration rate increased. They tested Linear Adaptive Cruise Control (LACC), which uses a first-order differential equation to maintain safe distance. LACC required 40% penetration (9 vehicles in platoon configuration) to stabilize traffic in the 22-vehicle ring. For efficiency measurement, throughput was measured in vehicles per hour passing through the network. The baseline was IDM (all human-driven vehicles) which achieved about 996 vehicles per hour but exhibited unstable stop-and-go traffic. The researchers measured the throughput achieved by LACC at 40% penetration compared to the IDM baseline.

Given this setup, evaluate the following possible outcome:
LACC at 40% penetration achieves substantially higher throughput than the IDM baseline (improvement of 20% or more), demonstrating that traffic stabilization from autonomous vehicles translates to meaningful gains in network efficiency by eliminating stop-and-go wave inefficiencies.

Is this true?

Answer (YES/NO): YES